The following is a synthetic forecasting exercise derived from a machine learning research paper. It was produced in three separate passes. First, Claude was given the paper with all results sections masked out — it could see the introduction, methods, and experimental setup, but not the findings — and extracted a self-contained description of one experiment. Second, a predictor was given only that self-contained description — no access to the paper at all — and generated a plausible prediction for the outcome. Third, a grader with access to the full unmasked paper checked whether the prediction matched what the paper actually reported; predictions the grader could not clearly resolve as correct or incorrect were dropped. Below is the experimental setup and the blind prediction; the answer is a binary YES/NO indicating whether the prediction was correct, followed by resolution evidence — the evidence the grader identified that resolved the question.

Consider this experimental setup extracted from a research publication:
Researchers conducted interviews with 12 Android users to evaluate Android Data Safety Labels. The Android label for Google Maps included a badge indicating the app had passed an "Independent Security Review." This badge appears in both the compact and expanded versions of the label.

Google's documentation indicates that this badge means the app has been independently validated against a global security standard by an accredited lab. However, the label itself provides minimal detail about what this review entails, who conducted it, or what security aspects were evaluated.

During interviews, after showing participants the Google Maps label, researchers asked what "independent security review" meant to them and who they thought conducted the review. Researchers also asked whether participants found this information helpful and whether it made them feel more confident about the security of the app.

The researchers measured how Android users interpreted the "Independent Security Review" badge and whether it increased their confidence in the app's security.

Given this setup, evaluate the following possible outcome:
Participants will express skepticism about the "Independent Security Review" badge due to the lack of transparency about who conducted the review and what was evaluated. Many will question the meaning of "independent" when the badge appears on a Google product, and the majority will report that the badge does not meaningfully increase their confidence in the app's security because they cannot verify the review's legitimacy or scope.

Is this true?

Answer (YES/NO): NO